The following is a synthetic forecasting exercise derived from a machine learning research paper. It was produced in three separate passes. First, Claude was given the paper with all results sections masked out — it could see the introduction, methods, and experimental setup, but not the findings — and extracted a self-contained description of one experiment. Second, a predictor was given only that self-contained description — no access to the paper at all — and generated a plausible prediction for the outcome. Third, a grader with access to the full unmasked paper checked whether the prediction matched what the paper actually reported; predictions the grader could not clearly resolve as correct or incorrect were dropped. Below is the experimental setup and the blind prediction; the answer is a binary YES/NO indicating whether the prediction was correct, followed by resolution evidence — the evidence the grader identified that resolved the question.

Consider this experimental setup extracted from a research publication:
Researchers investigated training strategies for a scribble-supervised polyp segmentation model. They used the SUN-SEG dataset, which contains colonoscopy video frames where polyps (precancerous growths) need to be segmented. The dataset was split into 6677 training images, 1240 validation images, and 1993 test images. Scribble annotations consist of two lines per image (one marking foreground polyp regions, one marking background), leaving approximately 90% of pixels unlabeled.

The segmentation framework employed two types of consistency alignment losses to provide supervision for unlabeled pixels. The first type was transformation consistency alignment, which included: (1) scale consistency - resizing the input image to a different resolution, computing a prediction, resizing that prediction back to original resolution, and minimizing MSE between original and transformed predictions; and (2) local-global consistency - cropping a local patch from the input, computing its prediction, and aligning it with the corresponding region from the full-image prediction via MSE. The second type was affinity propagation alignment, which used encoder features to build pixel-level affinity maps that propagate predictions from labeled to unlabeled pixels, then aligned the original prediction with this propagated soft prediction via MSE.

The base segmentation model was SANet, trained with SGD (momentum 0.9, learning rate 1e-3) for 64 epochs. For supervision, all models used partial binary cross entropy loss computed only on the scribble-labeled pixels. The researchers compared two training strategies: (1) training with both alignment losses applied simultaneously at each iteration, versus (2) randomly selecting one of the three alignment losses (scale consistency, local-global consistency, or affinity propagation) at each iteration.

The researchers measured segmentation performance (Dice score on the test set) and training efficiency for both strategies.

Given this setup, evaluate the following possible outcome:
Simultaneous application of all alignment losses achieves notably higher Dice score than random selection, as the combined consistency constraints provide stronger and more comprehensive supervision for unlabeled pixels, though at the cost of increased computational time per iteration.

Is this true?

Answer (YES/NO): NO